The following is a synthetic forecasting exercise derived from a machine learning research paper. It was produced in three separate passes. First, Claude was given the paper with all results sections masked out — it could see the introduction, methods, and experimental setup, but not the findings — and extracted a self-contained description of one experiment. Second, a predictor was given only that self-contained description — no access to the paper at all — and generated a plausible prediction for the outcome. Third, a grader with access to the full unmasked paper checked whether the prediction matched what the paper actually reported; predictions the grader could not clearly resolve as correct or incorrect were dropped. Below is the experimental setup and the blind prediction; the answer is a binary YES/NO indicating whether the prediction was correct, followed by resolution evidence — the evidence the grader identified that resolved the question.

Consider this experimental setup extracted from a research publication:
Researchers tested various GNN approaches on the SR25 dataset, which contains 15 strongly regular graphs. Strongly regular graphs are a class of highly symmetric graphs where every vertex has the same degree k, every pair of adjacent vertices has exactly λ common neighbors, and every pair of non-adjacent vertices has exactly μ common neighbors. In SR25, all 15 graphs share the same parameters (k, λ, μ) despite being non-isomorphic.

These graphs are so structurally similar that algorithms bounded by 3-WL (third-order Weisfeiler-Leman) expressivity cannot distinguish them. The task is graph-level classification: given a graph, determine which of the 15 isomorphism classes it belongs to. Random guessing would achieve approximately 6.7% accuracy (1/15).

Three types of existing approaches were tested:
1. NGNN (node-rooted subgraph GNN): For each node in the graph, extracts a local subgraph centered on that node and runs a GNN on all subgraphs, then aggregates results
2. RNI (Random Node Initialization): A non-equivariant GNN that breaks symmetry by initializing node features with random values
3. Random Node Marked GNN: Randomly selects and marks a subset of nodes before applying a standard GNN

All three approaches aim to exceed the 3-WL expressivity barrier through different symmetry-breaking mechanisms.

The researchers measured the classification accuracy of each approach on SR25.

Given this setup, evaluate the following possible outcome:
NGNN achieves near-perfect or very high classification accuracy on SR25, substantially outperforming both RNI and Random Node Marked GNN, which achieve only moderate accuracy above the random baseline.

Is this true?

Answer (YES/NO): NO